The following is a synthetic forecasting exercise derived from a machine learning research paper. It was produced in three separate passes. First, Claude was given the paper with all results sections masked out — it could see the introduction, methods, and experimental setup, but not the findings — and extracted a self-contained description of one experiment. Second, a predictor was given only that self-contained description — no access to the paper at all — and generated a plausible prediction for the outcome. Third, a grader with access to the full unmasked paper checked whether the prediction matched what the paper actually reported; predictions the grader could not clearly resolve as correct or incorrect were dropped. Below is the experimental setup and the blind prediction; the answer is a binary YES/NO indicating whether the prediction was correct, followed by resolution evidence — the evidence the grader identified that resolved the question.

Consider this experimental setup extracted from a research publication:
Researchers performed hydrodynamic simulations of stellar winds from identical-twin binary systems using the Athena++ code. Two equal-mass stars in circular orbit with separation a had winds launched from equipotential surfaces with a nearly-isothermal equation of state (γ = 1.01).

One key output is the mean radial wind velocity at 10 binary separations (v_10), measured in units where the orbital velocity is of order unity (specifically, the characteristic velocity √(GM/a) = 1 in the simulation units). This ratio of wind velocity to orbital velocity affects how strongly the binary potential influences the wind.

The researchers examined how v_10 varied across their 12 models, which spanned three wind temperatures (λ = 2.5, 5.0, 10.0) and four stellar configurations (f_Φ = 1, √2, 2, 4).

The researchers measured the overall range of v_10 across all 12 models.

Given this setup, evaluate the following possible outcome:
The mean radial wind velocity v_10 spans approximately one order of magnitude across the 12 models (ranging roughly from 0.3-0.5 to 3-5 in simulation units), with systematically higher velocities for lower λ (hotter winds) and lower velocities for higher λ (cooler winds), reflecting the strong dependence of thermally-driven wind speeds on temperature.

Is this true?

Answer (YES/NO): NO